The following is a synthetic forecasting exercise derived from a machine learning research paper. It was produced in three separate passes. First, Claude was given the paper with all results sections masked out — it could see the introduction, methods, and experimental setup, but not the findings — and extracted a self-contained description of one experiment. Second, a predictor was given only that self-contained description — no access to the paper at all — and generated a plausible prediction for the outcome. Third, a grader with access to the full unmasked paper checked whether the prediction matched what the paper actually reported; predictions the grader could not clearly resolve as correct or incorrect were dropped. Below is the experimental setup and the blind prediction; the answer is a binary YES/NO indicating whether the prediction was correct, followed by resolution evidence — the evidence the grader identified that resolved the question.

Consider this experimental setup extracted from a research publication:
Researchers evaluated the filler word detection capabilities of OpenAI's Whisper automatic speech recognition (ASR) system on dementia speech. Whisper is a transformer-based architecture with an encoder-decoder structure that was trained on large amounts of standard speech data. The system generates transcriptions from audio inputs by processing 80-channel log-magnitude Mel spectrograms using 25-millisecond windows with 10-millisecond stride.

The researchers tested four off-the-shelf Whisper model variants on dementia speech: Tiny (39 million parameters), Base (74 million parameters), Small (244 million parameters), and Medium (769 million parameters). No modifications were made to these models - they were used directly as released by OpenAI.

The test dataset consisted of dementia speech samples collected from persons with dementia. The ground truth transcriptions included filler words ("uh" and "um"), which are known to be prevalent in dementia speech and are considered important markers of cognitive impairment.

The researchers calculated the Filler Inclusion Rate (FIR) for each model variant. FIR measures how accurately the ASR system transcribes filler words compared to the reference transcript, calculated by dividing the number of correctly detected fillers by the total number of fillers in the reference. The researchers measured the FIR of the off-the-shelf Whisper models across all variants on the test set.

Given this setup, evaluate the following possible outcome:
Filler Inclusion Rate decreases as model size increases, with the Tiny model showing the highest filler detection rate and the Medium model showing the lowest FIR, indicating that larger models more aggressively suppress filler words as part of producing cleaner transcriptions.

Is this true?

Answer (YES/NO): YES